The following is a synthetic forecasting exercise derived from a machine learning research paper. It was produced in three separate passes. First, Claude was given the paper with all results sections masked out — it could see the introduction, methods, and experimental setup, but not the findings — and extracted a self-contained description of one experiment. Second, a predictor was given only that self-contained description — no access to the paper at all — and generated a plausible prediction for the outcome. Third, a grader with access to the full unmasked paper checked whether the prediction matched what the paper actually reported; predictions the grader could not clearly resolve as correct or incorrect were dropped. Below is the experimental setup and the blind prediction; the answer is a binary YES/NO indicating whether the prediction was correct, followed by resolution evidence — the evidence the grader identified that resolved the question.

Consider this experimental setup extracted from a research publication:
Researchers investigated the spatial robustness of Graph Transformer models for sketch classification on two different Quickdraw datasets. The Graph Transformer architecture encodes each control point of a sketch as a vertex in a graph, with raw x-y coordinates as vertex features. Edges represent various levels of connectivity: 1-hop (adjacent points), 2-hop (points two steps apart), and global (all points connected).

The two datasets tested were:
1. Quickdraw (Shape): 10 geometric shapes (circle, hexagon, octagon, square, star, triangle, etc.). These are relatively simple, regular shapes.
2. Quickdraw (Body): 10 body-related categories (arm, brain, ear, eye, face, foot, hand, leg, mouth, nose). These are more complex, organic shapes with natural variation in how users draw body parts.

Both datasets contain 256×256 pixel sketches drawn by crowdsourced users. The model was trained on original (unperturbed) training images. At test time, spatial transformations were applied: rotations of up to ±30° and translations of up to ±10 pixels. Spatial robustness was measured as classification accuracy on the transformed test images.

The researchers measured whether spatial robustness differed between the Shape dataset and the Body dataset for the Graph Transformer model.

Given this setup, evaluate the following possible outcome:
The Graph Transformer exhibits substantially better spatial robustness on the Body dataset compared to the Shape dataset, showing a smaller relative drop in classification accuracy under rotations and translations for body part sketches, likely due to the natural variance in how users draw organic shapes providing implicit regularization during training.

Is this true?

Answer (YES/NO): YES